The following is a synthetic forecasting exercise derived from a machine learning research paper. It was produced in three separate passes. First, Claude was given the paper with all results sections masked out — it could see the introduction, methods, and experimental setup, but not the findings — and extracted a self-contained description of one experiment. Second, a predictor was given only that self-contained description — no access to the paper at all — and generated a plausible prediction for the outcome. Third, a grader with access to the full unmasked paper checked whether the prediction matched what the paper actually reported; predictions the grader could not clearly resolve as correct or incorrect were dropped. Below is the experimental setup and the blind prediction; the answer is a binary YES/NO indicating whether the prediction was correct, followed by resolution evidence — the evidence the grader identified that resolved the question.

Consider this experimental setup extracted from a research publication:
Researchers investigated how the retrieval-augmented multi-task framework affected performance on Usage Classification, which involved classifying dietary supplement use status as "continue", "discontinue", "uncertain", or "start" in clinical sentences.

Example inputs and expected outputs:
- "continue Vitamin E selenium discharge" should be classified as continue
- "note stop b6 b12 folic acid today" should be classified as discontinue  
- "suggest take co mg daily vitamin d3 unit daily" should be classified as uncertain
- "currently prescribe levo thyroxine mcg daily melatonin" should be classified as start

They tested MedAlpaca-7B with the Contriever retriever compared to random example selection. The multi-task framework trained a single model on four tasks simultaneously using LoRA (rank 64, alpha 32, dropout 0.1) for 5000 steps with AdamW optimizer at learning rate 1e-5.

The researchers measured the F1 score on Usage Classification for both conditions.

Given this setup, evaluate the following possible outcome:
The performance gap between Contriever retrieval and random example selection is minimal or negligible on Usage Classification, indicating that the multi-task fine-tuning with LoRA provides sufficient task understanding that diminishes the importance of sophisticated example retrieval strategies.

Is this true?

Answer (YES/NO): NO